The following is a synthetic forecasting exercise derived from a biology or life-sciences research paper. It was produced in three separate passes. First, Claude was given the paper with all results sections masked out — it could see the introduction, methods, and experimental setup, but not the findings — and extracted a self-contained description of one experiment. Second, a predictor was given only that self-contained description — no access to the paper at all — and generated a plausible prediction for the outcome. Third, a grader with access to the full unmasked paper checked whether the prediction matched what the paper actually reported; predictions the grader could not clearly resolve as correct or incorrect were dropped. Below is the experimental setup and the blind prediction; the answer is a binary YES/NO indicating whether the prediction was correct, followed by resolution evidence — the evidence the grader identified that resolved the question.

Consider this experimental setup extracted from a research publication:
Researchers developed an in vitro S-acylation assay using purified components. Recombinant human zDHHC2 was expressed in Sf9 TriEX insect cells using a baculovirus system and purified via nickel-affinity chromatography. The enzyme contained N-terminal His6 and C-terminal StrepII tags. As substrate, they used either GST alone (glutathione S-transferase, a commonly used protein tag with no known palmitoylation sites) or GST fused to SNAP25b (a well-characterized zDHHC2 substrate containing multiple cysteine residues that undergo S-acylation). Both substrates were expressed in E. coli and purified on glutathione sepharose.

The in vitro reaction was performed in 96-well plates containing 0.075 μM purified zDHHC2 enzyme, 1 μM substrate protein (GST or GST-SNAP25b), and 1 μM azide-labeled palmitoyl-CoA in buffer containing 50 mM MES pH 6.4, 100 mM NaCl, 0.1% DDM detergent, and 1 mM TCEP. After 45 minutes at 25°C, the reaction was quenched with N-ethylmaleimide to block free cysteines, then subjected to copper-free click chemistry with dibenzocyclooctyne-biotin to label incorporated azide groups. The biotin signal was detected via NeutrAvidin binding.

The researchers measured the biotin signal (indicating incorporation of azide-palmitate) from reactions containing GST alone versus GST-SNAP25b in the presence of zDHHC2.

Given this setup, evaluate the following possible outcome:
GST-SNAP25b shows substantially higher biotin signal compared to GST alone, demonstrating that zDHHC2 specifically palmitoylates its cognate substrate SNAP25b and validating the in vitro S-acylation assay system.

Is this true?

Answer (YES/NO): YES